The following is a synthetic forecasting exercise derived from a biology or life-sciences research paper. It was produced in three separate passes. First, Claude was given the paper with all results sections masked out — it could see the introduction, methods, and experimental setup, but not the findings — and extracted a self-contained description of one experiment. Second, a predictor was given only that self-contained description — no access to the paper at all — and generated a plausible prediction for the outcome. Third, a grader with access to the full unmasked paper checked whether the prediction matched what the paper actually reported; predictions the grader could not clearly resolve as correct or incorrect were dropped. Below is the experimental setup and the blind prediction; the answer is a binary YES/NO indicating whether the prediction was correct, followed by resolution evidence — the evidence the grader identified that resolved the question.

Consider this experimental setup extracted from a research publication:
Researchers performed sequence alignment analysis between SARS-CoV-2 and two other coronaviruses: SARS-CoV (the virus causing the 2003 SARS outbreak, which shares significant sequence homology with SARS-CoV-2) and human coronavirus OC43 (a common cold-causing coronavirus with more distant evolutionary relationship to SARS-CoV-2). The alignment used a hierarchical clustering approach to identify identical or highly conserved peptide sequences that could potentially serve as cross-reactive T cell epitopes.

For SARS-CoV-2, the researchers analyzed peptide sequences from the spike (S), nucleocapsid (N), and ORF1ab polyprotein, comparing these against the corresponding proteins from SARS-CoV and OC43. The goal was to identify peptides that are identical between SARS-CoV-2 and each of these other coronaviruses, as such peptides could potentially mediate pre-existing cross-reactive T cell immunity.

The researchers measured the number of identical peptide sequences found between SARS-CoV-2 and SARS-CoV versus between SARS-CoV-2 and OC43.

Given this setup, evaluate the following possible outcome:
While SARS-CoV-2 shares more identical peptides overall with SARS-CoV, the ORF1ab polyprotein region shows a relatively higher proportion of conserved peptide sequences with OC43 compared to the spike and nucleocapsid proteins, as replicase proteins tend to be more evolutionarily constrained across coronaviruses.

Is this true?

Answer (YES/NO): YES